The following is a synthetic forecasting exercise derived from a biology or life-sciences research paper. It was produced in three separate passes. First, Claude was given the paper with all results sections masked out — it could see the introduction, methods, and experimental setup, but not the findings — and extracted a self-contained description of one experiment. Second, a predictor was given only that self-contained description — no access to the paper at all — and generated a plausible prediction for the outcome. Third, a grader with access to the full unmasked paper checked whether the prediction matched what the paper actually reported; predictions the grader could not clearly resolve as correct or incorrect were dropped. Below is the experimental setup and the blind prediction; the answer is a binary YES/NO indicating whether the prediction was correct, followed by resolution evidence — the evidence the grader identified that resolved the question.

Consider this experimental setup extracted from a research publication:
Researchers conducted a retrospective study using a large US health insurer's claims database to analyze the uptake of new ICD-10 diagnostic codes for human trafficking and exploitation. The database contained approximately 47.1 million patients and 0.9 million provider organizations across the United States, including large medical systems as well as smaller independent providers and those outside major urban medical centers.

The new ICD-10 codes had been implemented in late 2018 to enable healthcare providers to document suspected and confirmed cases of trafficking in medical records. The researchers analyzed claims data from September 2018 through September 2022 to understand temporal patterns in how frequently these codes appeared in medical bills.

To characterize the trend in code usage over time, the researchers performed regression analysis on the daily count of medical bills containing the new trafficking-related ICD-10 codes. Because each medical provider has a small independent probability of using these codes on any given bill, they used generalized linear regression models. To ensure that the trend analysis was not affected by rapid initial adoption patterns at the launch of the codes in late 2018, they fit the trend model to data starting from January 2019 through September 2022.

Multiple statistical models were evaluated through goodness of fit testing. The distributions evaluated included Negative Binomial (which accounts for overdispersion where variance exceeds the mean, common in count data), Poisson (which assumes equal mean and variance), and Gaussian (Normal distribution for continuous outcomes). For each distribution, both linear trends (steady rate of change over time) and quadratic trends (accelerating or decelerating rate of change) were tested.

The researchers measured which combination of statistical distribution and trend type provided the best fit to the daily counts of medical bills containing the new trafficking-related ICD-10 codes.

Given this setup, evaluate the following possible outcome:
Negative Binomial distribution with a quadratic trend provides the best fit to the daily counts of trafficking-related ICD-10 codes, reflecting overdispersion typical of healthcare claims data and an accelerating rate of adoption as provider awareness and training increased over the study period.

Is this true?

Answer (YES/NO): NO